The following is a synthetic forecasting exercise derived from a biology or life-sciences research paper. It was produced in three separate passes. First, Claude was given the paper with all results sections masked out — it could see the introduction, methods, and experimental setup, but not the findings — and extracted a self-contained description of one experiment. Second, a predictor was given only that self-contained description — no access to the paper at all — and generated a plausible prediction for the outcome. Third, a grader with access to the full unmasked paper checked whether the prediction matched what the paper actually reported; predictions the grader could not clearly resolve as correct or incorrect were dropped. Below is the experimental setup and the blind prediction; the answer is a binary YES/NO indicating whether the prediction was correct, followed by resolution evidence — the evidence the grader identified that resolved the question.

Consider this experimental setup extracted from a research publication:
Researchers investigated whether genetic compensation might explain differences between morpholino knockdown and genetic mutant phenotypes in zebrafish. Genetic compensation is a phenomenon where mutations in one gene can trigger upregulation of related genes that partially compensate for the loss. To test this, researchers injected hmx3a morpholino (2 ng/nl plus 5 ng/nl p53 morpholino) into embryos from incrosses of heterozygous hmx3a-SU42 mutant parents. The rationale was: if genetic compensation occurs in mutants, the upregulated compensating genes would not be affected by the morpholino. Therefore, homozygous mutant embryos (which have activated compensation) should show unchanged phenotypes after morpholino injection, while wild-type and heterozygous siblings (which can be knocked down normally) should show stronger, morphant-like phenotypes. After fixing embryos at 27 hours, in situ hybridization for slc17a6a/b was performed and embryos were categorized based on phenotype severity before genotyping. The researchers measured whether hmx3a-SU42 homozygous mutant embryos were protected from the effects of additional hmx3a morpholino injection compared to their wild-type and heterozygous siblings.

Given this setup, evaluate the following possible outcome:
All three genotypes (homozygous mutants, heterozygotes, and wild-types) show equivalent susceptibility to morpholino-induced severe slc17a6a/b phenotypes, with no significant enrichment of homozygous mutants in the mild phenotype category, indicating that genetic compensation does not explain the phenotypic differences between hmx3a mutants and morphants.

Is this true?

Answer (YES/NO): YES